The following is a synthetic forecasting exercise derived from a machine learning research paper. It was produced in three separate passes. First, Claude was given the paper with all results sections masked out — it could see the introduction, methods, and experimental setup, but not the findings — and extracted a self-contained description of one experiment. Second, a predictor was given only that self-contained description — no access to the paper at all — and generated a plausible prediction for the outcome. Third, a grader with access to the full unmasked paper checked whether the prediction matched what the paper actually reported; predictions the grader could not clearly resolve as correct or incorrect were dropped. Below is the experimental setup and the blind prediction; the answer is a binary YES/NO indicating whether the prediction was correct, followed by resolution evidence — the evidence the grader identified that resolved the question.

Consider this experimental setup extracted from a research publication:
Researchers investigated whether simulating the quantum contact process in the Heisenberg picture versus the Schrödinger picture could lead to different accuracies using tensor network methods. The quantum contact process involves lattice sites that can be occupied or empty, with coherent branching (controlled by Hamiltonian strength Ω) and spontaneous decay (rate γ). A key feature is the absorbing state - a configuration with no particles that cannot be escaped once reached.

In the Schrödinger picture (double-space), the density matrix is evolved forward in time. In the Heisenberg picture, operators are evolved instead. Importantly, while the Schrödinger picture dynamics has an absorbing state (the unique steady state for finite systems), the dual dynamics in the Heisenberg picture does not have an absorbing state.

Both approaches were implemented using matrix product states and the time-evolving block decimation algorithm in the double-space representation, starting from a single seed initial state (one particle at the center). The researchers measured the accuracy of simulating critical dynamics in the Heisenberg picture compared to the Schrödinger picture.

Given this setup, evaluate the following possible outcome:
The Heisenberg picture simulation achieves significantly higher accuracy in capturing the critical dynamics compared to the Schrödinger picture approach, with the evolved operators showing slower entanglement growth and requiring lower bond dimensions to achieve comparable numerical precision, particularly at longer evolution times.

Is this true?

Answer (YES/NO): YES